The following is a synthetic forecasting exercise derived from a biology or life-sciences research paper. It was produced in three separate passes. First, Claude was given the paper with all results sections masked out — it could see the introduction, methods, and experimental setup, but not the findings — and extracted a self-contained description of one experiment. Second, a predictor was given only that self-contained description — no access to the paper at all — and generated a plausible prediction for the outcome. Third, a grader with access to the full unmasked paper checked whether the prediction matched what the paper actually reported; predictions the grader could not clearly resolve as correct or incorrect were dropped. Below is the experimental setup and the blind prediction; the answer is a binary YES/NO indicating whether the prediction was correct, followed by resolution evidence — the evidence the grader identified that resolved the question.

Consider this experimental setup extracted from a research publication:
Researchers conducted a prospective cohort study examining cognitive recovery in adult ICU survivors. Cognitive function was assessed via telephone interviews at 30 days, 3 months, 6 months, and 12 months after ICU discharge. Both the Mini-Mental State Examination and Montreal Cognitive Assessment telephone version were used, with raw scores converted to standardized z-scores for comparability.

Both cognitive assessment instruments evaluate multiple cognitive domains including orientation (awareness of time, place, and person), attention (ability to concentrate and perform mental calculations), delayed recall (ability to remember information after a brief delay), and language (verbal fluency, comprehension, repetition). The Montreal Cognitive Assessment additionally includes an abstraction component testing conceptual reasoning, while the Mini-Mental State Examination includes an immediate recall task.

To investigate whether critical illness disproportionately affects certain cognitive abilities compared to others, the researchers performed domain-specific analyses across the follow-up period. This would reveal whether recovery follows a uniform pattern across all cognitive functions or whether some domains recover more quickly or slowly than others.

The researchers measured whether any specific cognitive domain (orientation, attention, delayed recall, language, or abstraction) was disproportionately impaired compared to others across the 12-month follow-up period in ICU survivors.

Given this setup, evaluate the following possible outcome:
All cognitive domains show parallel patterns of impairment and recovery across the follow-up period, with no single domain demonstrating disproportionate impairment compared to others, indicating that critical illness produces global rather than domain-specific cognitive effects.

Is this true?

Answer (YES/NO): YES